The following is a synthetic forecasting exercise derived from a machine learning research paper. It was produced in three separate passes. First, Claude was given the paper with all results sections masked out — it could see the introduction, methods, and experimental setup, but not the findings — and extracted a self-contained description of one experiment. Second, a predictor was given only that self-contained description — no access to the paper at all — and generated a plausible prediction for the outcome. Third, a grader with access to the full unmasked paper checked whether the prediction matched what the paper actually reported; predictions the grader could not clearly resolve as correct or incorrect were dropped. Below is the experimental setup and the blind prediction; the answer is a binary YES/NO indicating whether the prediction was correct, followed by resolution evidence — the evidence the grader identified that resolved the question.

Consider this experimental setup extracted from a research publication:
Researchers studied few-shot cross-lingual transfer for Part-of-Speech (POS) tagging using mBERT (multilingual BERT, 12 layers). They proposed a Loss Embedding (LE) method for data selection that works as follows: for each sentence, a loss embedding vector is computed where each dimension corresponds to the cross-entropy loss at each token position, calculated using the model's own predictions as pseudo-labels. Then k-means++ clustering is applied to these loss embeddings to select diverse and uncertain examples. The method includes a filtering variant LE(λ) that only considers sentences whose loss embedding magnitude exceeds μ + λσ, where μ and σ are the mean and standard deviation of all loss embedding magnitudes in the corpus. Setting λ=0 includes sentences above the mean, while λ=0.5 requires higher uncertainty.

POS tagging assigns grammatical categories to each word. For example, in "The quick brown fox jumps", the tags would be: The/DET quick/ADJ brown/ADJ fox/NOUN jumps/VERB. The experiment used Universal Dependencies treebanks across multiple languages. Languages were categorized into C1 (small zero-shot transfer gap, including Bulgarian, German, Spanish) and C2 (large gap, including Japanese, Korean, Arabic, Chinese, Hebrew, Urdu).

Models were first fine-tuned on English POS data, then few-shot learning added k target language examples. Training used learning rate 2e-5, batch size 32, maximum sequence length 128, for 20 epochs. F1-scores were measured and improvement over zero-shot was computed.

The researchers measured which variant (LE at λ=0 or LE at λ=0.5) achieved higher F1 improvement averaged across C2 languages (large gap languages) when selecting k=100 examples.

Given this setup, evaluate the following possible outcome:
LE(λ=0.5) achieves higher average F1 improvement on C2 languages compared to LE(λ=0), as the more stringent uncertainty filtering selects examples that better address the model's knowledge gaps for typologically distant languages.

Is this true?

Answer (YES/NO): YES